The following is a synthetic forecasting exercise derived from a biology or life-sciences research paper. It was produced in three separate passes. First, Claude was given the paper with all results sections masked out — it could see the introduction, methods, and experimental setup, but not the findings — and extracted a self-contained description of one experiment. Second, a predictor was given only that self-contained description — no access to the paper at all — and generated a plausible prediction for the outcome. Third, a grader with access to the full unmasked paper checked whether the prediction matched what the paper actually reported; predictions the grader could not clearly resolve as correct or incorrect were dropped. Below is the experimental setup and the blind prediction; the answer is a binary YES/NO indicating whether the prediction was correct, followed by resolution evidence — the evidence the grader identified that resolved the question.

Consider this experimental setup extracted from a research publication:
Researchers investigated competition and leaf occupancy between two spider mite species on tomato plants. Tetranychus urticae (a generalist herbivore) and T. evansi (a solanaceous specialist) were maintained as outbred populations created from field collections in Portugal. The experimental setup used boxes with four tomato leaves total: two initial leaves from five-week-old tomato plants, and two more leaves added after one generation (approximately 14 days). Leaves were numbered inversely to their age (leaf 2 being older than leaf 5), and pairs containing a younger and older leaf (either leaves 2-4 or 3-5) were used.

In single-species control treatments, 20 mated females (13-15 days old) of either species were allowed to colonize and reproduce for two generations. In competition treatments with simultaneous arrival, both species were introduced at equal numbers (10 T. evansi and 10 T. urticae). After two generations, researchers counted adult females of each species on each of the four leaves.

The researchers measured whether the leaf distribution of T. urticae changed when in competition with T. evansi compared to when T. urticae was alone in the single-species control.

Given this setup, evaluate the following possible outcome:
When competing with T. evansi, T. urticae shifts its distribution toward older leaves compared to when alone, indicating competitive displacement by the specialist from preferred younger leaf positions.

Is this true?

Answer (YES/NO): NO